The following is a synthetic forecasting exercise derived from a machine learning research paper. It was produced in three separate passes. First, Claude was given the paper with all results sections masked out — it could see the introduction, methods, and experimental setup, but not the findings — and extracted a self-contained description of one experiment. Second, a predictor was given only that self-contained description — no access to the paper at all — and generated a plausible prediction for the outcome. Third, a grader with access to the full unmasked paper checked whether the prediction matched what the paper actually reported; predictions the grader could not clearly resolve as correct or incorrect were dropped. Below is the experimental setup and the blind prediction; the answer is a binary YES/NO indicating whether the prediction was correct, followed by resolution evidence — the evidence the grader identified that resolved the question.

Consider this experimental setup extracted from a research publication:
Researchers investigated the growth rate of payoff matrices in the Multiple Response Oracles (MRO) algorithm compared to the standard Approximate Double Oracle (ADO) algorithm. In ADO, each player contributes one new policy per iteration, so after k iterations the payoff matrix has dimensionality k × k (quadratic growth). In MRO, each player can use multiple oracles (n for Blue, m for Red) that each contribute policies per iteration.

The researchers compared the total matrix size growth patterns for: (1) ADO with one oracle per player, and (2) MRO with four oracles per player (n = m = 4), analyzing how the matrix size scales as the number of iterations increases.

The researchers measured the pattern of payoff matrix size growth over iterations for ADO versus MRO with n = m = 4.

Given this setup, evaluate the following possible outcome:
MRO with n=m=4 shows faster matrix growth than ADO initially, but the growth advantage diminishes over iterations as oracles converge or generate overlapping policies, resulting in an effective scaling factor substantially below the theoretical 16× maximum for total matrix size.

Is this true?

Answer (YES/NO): NO